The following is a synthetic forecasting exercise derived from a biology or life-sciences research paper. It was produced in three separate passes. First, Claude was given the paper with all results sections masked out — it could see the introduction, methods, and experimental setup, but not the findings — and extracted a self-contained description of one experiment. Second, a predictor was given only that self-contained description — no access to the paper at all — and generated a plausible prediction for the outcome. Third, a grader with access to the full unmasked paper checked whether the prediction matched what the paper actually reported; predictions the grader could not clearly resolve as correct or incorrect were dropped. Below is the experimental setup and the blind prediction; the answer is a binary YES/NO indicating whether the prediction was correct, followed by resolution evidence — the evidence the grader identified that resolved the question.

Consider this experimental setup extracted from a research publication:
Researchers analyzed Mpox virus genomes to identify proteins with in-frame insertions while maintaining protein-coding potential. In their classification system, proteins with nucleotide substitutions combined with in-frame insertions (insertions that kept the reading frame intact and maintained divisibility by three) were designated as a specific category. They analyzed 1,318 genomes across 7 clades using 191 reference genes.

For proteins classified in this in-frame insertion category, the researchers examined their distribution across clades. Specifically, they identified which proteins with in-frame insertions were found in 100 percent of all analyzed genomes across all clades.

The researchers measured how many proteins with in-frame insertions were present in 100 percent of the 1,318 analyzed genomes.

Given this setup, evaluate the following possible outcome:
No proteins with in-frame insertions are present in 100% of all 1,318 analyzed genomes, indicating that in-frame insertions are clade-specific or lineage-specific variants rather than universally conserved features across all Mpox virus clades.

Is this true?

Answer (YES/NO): NO